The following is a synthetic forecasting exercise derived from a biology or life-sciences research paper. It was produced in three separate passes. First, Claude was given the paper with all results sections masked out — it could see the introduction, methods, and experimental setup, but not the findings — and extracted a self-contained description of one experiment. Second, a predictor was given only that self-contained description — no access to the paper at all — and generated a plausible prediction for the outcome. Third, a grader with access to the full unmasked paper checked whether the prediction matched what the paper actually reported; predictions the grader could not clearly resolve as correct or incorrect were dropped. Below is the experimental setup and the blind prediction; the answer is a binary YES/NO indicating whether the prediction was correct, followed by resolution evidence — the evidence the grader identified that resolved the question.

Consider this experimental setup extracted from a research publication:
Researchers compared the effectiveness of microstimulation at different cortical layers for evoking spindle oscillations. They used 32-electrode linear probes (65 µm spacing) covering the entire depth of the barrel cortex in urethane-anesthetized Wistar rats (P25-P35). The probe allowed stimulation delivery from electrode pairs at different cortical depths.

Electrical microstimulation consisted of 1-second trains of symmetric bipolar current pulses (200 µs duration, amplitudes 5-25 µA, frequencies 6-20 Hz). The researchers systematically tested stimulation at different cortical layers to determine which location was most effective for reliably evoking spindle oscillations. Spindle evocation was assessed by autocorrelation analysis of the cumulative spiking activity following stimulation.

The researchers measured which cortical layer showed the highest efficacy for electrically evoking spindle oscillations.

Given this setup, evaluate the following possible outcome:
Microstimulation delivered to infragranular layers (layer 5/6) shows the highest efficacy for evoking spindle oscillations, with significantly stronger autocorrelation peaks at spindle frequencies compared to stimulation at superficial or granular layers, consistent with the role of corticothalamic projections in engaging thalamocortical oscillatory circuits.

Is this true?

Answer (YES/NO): YES